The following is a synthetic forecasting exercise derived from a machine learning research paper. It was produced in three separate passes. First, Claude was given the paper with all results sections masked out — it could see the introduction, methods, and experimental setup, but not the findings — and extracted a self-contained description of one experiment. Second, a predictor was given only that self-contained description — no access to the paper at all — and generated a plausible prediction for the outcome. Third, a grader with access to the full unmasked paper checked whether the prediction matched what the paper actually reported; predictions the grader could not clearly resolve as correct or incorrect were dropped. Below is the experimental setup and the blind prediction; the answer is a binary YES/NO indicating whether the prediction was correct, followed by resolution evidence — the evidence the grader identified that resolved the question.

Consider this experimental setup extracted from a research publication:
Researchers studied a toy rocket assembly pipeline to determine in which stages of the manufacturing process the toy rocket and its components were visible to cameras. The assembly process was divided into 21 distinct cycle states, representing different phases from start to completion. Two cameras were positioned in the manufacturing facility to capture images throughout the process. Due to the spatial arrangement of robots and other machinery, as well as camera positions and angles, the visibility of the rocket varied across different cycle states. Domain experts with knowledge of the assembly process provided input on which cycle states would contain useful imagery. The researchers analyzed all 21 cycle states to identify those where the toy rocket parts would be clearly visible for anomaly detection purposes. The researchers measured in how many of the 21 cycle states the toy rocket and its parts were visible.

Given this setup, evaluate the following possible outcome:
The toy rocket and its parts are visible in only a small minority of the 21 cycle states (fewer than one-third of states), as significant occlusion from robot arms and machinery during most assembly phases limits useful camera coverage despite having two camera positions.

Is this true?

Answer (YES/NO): YES